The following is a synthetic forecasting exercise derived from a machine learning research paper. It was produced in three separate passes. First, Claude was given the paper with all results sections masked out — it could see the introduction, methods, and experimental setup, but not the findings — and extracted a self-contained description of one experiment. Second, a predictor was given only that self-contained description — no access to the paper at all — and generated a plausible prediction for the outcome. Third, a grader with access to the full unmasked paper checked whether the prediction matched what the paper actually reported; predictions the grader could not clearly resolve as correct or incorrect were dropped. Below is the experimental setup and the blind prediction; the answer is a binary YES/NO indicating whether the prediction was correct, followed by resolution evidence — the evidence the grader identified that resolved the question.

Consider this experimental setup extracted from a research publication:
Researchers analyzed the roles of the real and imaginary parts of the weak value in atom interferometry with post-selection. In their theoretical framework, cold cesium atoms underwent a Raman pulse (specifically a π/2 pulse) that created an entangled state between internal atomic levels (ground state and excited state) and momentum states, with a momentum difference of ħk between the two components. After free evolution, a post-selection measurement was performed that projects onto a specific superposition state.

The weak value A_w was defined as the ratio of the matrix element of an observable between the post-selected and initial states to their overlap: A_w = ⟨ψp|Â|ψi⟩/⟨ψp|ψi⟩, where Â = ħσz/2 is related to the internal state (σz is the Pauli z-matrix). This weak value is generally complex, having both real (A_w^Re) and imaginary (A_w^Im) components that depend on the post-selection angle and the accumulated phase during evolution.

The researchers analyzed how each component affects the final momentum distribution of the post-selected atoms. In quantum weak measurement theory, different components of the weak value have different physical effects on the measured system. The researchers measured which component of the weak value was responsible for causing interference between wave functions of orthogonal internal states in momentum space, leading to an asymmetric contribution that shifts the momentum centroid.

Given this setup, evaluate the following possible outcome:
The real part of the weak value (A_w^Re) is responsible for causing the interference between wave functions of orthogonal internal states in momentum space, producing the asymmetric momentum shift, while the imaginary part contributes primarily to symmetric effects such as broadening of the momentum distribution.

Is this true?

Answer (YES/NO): NO